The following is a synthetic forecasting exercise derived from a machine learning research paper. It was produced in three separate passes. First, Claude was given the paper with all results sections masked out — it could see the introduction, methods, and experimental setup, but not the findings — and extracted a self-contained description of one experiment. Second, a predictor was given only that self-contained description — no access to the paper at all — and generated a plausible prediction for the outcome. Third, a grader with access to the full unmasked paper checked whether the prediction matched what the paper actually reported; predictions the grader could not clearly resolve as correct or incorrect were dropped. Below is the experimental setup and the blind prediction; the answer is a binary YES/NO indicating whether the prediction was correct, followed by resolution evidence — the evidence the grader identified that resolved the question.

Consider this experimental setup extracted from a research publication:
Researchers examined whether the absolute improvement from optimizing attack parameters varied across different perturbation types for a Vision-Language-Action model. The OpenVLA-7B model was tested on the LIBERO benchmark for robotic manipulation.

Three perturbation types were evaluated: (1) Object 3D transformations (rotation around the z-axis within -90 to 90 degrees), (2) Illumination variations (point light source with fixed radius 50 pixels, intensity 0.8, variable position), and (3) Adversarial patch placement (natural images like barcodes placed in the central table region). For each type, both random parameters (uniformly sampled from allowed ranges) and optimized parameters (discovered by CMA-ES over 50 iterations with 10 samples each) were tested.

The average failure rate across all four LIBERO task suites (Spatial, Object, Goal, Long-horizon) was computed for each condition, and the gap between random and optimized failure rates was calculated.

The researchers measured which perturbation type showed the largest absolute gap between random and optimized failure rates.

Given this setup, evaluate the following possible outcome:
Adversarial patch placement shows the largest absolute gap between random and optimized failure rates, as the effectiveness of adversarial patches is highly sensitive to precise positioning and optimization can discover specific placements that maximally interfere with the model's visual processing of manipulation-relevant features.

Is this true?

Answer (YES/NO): YES